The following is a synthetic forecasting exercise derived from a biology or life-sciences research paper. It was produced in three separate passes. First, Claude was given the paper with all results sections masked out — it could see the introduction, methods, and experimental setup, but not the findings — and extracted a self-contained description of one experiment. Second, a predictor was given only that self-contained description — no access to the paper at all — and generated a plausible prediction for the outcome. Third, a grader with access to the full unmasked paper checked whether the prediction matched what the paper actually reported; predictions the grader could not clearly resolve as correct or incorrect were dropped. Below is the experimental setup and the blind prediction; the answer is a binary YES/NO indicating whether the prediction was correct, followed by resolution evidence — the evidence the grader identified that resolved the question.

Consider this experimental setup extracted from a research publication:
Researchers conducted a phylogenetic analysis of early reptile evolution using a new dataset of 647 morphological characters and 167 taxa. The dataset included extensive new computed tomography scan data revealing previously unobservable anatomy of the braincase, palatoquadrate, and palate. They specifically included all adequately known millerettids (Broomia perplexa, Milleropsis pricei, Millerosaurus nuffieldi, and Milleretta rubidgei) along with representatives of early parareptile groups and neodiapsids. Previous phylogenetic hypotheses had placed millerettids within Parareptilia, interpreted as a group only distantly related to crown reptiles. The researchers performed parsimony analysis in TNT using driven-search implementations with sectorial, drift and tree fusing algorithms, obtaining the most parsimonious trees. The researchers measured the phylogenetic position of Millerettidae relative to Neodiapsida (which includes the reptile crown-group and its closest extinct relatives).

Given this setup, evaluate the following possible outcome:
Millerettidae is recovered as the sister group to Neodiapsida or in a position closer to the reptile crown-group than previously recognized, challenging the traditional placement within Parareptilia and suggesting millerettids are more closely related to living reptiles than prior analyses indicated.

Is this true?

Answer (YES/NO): YES